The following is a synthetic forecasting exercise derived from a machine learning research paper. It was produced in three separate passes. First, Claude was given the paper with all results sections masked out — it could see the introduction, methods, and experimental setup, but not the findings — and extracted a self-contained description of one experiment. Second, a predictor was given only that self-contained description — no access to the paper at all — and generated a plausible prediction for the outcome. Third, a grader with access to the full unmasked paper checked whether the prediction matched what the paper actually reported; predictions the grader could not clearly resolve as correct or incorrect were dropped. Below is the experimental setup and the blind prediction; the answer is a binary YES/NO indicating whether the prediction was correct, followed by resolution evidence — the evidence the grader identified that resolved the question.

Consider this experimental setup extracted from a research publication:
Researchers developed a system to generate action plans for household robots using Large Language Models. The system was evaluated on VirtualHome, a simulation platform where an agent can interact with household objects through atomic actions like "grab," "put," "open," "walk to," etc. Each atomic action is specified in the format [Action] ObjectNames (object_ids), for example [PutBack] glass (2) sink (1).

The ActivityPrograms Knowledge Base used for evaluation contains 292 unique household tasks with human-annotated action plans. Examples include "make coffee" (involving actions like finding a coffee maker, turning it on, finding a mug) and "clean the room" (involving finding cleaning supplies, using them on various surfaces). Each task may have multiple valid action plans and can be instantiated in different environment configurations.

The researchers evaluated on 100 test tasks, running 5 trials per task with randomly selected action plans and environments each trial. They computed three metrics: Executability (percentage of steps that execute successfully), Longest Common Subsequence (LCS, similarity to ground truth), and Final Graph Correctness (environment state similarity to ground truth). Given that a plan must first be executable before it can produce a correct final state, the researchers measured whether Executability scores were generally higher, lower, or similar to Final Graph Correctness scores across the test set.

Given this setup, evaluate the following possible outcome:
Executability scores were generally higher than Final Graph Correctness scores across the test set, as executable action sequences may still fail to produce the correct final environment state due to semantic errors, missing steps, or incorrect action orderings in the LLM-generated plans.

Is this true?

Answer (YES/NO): NO